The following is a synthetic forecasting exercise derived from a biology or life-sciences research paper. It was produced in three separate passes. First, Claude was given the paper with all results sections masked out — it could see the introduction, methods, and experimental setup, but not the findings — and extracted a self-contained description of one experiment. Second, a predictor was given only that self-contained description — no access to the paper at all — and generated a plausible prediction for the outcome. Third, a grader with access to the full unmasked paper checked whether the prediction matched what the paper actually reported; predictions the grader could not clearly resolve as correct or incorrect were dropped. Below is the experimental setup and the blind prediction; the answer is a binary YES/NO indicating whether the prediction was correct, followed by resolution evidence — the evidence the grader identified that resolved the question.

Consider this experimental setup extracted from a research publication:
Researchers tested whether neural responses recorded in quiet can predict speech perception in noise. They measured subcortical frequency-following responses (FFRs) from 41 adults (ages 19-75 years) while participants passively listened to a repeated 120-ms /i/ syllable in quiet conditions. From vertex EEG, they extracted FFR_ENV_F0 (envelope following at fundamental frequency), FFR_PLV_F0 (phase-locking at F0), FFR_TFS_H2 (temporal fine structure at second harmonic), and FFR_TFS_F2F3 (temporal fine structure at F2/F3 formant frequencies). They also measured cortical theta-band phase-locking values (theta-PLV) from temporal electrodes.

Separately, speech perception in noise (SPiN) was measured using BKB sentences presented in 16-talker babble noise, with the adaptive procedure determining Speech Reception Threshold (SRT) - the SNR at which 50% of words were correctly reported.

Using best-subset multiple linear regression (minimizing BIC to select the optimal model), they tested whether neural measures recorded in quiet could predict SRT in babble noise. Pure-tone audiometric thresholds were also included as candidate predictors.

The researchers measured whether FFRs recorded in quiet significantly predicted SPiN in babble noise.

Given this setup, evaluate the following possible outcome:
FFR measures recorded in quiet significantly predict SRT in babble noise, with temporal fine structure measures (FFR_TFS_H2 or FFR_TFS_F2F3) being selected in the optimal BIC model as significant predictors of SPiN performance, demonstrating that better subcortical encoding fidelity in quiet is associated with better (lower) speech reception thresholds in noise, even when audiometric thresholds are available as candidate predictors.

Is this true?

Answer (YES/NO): NO